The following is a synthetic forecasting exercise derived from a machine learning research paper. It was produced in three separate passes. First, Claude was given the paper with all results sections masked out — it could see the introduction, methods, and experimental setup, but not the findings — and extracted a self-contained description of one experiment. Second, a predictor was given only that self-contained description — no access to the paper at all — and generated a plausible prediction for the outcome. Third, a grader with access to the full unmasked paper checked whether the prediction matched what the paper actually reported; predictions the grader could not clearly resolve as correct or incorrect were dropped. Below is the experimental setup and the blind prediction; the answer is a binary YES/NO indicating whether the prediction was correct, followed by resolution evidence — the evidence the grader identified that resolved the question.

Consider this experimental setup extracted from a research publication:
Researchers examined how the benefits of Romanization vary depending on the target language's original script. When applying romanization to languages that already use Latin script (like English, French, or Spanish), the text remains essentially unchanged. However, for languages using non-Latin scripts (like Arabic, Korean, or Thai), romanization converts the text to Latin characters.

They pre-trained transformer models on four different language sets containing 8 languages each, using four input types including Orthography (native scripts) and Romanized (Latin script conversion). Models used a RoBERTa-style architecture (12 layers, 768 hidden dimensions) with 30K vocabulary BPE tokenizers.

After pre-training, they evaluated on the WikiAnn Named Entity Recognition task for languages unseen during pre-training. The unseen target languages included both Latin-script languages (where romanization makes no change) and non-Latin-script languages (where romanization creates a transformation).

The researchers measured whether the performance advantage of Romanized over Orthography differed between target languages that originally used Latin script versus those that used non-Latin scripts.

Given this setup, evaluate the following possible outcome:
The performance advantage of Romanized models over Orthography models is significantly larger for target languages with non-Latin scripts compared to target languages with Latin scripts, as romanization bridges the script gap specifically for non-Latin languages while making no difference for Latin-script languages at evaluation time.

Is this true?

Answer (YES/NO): YES